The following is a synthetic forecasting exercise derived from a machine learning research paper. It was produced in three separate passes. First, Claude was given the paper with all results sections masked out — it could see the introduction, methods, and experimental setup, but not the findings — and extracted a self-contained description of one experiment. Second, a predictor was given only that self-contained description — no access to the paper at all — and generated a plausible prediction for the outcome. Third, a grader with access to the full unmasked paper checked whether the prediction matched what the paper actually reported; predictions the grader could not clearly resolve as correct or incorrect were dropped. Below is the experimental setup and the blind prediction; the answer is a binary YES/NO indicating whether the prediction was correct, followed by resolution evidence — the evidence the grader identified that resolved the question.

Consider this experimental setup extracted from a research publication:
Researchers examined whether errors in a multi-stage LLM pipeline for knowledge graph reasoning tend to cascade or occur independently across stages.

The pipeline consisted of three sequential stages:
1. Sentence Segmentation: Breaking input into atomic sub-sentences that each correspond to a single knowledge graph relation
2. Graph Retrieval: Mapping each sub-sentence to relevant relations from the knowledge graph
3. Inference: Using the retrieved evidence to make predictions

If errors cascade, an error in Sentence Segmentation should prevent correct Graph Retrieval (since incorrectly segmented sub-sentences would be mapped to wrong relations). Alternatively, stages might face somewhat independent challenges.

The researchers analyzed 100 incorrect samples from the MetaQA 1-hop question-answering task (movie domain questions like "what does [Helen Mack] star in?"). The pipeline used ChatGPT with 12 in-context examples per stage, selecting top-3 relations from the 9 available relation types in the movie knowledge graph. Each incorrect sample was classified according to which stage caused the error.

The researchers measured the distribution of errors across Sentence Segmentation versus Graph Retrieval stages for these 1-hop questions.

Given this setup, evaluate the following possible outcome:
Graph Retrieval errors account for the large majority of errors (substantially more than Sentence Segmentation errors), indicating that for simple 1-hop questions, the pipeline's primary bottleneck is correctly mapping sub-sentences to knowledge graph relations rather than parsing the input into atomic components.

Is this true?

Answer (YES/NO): NO